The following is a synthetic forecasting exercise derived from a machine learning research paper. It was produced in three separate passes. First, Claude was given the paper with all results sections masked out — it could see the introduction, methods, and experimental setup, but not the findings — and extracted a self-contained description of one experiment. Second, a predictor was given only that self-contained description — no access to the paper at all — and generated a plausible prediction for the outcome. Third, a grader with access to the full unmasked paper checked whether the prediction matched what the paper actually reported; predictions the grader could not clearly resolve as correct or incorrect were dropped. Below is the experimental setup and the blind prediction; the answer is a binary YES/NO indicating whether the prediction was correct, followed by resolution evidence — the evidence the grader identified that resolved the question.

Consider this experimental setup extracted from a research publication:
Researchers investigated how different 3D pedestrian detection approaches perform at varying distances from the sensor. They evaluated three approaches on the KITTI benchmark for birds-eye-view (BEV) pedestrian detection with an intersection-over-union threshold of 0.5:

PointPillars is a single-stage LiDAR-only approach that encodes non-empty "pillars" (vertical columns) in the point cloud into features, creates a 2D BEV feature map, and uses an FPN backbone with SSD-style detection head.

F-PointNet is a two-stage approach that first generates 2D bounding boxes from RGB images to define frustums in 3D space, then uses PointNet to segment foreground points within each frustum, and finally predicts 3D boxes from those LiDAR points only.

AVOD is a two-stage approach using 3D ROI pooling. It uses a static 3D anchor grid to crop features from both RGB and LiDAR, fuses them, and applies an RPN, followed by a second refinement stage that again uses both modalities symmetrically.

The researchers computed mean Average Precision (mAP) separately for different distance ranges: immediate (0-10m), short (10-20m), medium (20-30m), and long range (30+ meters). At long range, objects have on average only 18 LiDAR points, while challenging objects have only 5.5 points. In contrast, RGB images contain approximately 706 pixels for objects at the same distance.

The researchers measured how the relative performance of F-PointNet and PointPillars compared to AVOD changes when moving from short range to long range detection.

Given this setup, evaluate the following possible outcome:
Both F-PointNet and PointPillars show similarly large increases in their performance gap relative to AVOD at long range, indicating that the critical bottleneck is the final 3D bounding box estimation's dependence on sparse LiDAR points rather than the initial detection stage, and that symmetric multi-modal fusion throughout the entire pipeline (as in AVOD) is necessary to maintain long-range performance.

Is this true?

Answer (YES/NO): NO